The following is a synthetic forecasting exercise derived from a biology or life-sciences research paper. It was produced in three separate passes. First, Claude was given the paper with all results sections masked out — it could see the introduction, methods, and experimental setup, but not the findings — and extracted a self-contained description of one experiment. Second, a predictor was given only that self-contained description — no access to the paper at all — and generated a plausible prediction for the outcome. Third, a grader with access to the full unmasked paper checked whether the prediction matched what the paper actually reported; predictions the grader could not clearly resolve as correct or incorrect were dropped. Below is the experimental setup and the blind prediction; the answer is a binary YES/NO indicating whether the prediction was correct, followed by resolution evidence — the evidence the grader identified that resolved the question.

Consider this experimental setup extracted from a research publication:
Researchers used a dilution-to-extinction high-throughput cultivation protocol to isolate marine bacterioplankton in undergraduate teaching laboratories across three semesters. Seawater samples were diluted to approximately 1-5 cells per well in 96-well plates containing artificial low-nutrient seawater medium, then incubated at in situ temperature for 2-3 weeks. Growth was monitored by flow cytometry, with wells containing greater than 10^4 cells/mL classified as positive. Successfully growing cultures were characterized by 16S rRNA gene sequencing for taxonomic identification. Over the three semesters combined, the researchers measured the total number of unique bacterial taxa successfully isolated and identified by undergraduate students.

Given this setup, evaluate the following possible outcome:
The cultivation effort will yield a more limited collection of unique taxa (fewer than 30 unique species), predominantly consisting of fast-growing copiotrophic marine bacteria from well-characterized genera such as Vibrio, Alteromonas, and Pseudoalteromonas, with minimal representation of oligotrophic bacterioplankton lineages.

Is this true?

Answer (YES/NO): NO